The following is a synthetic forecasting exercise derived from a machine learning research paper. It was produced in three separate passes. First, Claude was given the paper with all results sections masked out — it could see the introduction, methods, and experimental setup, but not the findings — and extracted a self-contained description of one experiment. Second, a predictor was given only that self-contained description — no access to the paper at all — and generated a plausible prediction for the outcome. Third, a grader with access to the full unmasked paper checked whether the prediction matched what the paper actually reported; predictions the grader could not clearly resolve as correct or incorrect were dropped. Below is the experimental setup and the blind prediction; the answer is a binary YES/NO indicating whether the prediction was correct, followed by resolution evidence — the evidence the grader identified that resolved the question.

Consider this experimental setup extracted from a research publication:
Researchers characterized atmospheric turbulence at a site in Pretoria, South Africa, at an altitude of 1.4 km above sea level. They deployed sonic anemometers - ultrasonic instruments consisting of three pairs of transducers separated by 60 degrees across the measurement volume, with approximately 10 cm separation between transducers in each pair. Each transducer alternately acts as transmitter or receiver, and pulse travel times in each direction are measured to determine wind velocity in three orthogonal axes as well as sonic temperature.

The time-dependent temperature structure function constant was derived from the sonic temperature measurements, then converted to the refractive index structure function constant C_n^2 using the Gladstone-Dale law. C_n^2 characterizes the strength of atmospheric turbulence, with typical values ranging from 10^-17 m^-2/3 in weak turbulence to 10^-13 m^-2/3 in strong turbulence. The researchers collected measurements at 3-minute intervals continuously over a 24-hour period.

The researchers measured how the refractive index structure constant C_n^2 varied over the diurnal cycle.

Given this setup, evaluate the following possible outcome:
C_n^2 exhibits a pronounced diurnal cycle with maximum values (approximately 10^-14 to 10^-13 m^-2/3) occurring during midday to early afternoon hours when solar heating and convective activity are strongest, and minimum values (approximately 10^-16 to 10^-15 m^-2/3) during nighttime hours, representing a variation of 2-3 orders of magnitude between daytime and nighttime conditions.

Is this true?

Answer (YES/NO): NO